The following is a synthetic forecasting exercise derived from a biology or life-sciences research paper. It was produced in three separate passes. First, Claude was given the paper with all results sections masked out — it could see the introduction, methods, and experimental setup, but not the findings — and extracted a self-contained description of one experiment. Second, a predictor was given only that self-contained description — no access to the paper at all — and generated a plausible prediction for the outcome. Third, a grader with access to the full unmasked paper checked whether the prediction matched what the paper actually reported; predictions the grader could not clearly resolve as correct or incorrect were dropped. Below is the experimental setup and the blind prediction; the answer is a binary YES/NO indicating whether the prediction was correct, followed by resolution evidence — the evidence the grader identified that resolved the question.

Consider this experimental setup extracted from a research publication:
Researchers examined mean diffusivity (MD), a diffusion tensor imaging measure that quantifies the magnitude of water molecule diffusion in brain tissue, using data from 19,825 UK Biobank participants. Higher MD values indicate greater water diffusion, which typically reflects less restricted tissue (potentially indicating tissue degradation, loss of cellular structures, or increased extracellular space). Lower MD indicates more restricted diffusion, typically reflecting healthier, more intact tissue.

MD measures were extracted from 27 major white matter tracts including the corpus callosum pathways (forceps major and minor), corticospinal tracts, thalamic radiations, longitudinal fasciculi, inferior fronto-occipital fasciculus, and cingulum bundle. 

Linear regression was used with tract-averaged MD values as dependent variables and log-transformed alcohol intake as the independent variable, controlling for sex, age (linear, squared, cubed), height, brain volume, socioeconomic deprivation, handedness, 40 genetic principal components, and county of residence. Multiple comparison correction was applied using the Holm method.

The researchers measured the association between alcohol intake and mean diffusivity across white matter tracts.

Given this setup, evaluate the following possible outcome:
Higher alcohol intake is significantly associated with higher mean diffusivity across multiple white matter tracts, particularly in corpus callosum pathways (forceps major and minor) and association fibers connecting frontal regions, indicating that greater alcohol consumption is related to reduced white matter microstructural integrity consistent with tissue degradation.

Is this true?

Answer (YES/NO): NO